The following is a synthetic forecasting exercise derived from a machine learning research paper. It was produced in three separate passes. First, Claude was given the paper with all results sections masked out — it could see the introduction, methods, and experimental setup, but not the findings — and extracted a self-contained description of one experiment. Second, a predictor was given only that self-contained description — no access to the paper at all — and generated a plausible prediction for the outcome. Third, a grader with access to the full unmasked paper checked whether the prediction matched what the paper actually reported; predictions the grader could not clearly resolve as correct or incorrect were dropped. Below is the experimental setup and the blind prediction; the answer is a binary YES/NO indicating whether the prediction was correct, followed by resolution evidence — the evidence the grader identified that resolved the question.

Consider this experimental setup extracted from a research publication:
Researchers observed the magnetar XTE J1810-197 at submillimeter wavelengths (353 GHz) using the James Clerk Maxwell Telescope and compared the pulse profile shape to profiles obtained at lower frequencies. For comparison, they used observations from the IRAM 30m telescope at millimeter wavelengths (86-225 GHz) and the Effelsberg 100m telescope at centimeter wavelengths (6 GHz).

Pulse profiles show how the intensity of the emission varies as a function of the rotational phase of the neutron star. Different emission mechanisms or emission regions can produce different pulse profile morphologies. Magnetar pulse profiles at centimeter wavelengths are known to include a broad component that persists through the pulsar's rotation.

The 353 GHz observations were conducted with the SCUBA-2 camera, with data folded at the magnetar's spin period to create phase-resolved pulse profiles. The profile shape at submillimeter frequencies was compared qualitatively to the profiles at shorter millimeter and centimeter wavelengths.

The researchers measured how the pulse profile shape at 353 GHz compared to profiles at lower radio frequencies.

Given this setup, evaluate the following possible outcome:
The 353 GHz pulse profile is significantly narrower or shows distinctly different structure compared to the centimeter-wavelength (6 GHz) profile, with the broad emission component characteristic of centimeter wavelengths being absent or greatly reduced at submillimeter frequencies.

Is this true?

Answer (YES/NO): NO